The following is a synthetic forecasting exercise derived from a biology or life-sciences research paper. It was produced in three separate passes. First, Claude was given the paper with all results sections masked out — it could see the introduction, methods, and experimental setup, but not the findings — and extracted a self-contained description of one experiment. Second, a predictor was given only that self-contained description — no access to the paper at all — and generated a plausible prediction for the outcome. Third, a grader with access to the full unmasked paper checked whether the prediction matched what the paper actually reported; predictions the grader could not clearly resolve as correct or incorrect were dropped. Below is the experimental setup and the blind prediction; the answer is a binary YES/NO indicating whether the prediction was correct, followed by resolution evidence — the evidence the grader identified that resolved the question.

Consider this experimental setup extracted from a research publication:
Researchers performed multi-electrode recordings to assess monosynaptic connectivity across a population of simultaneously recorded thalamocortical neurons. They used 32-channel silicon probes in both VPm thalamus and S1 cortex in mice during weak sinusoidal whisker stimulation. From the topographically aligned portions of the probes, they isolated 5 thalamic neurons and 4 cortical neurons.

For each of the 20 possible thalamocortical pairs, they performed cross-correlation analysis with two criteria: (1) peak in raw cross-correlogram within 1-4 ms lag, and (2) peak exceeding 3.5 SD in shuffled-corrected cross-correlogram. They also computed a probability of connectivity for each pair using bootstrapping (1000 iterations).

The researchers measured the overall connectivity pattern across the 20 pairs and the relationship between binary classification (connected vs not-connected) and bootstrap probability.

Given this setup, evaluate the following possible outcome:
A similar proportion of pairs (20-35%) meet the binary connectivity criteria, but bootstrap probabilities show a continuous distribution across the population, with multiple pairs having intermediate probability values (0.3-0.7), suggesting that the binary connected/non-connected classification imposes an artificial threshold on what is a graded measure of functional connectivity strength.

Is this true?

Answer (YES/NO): NO